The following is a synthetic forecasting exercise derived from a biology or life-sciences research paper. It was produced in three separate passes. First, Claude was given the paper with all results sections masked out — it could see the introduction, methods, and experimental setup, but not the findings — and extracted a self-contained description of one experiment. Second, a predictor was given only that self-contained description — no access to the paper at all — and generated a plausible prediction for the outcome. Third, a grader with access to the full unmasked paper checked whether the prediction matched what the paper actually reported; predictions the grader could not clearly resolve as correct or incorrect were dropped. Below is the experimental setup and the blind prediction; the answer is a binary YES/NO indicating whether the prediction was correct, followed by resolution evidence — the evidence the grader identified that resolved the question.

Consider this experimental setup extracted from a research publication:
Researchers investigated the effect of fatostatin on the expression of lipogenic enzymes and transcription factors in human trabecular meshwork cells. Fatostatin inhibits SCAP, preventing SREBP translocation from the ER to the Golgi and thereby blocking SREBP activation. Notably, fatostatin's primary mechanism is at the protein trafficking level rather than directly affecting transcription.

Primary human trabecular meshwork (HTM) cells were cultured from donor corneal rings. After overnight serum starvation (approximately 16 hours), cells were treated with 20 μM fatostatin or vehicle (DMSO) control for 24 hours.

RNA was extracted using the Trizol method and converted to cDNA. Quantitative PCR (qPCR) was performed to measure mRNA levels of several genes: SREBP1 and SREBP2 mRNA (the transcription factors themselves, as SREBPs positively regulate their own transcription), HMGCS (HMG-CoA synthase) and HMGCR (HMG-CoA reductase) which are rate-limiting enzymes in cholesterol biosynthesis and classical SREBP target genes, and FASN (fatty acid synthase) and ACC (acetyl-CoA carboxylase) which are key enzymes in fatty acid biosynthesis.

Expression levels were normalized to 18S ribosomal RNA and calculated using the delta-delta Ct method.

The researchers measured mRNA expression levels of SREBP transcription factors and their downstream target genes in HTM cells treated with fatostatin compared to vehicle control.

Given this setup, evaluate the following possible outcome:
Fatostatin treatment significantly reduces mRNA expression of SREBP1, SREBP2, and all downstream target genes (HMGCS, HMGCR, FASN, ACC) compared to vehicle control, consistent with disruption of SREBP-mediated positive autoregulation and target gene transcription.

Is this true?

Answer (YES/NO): NO